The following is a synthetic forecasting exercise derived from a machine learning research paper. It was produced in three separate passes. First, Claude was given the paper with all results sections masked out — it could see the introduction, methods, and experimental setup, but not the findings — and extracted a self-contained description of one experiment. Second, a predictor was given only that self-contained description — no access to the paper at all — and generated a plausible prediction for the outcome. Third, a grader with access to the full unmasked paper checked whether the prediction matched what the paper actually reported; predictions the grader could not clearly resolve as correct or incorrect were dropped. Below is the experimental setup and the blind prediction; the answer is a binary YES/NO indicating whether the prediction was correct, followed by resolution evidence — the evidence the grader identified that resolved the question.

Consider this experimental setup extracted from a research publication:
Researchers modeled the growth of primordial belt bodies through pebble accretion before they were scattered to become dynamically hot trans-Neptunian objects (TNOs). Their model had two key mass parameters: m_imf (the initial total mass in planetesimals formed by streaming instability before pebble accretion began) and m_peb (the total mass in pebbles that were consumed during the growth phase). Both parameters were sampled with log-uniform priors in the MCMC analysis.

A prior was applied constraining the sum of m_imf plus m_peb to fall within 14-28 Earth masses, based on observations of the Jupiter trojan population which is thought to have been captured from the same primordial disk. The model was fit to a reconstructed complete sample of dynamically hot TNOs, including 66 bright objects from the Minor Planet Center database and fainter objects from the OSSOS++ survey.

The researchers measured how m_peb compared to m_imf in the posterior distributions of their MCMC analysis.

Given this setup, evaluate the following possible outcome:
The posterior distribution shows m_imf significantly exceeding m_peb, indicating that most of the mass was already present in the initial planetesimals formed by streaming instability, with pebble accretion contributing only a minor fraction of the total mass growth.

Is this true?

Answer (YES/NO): NO